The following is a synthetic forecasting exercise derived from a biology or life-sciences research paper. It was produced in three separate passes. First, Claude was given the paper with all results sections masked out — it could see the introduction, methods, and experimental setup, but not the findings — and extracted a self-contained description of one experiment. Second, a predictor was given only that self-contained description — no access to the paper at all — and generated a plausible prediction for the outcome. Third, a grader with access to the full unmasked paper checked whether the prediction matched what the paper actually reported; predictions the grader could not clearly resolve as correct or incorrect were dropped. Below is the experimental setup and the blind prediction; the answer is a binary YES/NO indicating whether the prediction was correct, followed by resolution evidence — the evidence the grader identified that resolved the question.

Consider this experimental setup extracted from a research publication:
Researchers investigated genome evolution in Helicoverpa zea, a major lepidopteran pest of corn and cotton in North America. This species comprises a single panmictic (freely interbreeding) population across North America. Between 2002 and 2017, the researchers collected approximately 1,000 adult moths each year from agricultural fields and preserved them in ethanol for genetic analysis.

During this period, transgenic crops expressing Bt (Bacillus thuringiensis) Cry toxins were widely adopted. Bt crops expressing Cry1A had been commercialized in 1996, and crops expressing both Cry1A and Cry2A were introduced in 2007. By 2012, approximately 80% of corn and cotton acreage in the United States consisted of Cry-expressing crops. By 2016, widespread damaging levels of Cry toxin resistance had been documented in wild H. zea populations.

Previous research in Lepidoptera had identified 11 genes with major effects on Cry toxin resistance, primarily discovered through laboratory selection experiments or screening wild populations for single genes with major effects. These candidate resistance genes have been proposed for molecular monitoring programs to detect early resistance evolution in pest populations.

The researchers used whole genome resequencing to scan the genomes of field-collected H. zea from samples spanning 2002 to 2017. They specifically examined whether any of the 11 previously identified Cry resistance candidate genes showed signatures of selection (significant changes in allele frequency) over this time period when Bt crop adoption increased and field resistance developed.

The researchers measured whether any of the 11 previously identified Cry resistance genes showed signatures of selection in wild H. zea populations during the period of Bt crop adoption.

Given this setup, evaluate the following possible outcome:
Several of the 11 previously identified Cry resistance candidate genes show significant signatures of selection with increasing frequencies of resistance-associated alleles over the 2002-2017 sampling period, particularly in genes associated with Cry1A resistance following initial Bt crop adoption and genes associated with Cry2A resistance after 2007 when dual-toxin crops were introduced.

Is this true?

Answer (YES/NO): NO